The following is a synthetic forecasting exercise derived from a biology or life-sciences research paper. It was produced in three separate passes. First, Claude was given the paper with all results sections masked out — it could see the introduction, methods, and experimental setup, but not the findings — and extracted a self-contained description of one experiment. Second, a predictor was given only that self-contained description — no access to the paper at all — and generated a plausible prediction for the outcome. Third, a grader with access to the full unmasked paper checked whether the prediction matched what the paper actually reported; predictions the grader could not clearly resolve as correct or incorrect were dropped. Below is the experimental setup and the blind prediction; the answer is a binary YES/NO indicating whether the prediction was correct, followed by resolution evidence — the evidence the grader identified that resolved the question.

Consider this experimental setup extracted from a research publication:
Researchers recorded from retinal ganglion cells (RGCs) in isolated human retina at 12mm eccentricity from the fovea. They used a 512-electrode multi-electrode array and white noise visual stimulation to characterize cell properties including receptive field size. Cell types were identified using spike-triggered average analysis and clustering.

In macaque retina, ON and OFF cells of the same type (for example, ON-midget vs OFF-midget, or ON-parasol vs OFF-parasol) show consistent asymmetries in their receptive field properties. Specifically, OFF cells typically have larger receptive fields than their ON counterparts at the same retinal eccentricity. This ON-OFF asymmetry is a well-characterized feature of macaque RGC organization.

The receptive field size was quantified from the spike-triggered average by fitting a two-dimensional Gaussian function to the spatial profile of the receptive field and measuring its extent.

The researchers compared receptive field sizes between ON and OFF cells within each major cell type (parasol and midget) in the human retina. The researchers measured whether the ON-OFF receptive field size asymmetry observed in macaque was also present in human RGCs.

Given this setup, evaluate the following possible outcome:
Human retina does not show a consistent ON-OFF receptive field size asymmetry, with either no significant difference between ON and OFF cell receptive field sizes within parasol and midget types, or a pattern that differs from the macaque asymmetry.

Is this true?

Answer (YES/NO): NO